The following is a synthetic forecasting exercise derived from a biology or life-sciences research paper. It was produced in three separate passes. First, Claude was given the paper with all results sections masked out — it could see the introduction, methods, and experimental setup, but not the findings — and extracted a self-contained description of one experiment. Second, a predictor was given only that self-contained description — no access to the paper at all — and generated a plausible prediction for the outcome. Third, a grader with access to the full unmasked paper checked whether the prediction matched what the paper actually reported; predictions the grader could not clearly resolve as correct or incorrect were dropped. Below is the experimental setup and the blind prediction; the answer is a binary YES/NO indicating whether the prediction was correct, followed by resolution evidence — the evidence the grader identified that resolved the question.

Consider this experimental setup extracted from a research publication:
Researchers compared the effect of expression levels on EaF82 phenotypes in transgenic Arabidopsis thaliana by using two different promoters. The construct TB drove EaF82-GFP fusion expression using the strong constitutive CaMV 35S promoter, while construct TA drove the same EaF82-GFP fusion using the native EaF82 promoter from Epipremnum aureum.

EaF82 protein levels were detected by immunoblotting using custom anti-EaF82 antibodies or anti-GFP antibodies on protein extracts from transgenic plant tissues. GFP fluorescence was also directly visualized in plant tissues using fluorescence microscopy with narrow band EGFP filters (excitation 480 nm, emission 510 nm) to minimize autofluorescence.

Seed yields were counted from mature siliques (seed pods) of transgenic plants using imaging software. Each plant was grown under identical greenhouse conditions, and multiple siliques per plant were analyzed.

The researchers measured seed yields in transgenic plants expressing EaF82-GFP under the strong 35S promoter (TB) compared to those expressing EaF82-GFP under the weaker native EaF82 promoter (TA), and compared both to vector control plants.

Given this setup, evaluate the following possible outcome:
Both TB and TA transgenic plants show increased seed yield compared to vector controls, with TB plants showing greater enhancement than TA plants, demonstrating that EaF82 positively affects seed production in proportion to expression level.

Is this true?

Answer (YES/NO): NO